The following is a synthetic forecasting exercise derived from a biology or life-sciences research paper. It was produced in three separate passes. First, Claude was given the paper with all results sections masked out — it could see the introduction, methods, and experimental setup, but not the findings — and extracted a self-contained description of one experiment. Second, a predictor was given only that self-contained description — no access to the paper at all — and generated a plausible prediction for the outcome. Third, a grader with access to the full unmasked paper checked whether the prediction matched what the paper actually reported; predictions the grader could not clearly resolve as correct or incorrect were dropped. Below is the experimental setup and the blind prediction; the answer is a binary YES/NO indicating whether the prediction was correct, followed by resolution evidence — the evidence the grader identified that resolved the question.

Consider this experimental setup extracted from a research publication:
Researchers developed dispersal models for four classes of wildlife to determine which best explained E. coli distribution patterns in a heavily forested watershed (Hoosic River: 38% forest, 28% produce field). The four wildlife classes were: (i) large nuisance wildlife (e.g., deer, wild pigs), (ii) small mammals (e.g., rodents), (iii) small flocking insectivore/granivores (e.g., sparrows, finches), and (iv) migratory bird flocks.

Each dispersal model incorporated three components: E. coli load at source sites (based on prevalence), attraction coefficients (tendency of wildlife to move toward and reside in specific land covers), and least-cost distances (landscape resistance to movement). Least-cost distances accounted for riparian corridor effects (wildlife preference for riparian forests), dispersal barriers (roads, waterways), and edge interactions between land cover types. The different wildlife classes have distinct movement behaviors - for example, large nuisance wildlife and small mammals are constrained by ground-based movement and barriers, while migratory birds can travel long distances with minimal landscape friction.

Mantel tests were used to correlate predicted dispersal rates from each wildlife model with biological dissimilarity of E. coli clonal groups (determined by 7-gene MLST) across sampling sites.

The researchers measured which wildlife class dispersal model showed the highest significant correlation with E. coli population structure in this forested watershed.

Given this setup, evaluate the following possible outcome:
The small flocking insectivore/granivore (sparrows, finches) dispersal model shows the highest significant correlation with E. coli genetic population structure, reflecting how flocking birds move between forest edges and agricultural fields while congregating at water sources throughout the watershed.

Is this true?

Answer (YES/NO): NO